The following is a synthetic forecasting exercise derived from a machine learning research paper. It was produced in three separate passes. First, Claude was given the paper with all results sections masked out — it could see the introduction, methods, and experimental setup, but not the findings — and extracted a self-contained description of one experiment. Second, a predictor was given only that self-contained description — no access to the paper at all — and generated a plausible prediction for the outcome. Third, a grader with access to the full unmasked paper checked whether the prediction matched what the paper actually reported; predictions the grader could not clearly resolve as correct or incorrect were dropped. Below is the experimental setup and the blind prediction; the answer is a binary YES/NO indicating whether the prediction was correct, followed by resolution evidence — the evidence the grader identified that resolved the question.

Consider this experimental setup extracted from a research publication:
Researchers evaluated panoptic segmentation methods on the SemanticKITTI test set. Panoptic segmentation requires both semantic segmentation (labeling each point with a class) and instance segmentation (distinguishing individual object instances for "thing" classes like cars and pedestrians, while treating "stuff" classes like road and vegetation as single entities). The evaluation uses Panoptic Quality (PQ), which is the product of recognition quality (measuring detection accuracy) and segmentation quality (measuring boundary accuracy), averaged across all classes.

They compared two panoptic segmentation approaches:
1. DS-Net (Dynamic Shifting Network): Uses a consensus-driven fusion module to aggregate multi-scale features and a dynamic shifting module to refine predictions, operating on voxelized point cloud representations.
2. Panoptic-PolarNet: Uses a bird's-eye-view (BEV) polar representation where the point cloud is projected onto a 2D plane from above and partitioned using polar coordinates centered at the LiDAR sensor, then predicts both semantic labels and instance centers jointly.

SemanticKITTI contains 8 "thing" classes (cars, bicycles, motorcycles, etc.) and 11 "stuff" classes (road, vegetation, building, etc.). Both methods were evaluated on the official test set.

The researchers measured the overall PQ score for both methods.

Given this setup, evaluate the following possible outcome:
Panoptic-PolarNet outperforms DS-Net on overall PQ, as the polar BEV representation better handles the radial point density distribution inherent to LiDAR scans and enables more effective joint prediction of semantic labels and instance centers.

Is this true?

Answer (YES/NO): NO